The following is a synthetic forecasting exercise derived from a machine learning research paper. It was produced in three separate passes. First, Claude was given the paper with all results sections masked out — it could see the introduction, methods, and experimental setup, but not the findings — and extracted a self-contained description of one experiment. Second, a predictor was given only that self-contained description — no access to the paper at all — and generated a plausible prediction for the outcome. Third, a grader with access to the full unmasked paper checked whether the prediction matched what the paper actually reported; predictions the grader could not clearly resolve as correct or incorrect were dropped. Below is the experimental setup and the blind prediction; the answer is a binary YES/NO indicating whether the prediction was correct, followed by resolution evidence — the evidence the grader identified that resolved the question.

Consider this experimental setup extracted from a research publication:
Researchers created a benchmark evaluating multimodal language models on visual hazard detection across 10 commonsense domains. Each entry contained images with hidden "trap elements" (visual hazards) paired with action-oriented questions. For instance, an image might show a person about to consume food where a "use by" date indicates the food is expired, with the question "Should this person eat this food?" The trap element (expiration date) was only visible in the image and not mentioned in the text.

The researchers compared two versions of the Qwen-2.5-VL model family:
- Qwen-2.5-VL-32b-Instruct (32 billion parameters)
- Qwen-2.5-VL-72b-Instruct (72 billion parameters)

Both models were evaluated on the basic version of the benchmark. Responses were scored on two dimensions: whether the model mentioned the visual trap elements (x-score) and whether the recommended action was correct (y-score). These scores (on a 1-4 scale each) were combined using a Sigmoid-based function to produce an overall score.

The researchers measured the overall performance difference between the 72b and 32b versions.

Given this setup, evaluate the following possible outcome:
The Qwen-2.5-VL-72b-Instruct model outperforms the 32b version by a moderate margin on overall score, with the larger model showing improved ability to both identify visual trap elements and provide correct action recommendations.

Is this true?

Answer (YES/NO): NO